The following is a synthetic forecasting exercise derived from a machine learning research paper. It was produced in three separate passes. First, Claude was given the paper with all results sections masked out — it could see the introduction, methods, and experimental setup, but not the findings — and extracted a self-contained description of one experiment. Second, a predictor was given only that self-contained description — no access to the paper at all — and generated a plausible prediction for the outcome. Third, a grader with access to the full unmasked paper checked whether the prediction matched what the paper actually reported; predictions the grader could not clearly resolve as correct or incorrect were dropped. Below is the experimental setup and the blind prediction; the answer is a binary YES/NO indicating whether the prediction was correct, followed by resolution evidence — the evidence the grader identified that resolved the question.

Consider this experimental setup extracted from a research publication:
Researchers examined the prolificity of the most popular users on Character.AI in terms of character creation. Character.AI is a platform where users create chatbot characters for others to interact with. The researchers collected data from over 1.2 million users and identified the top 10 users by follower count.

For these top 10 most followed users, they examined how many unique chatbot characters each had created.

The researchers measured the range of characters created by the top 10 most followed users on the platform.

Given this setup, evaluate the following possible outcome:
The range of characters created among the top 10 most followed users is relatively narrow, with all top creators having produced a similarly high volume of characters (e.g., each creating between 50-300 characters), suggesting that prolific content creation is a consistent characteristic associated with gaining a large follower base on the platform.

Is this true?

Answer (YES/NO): NO